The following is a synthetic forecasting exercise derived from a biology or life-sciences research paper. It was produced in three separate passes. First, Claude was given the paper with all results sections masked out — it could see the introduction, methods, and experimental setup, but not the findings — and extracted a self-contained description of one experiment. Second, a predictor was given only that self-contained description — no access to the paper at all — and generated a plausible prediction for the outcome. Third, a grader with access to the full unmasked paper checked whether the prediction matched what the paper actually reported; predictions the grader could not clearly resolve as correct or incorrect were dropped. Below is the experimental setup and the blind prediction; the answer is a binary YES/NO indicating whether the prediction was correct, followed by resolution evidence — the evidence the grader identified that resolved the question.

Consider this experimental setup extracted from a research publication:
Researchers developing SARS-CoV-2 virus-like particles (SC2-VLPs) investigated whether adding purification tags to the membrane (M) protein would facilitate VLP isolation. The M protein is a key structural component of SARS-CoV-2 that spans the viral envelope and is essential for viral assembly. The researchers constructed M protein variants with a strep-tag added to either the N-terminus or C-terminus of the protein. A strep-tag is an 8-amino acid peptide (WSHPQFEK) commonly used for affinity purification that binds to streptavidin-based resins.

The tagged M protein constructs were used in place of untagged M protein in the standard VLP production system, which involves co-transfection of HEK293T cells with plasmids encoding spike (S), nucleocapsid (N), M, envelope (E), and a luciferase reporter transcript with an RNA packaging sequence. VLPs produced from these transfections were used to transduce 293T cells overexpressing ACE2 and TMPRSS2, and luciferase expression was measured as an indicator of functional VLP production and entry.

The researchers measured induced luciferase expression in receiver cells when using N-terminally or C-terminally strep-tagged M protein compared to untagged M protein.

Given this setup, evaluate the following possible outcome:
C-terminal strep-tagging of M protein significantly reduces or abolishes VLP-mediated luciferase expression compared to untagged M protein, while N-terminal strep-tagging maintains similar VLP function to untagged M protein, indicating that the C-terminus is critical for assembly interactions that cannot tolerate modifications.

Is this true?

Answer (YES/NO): NO